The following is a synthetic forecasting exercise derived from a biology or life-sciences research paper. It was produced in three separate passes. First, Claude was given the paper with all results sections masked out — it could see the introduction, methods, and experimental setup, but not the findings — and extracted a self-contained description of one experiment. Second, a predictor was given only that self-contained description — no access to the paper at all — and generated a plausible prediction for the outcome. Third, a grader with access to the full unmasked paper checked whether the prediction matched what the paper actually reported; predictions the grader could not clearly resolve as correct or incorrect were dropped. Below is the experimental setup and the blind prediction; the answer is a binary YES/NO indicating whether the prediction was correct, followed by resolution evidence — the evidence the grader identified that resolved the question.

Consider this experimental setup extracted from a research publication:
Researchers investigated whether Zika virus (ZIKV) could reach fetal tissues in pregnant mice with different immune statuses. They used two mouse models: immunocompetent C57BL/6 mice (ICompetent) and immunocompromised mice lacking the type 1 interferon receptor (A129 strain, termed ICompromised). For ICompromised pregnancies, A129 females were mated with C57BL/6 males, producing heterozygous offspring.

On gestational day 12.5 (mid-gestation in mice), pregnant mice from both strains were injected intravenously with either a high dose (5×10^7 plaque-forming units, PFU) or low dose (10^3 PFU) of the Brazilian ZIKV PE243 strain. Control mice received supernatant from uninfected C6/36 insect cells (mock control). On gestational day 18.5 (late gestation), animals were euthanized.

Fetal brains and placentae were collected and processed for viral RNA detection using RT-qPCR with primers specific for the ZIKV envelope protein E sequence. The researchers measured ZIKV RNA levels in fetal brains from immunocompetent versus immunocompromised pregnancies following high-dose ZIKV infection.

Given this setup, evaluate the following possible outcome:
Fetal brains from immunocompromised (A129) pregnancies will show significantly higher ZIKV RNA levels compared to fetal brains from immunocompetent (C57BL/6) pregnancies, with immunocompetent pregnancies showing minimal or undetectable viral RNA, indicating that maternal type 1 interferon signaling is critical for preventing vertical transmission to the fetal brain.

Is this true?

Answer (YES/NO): YES